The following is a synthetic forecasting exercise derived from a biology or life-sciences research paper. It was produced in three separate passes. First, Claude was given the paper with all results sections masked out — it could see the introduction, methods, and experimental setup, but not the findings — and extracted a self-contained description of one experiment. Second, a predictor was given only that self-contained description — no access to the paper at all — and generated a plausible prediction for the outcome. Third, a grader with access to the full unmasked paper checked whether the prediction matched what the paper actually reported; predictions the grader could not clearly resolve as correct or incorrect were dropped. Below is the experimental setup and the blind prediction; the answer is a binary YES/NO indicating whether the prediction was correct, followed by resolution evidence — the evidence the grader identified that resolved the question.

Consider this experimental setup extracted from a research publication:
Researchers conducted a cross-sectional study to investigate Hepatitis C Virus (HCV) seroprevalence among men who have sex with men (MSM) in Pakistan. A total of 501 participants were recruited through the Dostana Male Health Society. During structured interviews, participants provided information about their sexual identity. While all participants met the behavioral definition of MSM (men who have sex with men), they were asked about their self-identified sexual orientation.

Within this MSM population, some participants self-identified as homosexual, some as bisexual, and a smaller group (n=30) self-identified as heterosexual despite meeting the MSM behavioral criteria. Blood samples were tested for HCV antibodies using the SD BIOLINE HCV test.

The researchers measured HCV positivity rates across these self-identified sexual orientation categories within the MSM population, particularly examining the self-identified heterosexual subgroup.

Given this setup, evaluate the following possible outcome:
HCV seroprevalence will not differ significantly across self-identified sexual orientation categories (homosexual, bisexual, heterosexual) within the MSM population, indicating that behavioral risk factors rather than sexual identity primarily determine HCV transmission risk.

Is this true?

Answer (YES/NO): NO